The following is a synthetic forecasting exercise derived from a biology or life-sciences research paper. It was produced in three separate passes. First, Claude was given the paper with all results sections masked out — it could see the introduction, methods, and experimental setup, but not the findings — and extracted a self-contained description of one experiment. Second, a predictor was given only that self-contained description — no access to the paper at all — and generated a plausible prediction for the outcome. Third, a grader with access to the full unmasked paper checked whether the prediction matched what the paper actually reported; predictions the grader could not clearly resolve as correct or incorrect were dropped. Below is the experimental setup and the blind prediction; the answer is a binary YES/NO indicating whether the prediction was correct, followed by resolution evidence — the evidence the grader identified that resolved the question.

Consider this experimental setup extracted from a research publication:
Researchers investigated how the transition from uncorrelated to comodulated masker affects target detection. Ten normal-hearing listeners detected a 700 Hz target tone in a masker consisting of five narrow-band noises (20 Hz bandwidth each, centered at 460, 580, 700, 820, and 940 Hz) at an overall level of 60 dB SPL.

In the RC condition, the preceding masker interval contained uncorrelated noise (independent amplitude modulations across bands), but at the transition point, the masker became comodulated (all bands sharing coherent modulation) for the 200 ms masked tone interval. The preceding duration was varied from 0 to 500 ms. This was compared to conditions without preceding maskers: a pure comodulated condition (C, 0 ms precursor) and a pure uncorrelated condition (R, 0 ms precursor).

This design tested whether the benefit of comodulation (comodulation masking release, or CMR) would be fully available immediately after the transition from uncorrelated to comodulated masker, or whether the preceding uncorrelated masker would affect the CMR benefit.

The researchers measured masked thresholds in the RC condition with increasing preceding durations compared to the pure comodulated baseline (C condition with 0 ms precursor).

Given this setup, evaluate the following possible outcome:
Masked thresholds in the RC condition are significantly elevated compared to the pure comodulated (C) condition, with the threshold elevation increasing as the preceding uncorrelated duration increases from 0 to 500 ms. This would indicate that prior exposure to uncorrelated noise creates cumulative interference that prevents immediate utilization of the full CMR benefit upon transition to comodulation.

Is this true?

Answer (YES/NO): NO